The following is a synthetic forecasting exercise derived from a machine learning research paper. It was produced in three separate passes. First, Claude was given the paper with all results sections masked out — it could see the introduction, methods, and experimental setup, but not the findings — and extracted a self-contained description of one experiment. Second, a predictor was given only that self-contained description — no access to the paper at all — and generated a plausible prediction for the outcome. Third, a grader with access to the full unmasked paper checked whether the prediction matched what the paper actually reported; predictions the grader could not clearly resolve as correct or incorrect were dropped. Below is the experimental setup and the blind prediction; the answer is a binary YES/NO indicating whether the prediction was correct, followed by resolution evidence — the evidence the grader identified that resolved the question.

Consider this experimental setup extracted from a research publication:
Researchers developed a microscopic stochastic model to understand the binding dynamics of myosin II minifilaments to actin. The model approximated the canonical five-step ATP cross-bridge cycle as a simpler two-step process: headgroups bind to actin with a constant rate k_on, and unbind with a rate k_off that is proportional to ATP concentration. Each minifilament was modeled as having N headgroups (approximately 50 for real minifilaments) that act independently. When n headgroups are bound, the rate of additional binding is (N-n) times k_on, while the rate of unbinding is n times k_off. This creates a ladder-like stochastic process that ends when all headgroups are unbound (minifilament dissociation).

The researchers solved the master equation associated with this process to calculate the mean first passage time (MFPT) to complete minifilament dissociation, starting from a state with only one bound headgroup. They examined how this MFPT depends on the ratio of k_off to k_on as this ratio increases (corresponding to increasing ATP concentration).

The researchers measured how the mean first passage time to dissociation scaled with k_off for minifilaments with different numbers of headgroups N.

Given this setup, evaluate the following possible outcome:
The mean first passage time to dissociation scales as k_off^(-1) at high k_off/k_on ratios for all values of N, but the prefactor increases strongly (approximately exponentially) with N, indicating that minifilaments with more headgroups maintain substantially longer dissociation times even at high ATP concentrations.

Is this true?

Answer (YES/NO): NO